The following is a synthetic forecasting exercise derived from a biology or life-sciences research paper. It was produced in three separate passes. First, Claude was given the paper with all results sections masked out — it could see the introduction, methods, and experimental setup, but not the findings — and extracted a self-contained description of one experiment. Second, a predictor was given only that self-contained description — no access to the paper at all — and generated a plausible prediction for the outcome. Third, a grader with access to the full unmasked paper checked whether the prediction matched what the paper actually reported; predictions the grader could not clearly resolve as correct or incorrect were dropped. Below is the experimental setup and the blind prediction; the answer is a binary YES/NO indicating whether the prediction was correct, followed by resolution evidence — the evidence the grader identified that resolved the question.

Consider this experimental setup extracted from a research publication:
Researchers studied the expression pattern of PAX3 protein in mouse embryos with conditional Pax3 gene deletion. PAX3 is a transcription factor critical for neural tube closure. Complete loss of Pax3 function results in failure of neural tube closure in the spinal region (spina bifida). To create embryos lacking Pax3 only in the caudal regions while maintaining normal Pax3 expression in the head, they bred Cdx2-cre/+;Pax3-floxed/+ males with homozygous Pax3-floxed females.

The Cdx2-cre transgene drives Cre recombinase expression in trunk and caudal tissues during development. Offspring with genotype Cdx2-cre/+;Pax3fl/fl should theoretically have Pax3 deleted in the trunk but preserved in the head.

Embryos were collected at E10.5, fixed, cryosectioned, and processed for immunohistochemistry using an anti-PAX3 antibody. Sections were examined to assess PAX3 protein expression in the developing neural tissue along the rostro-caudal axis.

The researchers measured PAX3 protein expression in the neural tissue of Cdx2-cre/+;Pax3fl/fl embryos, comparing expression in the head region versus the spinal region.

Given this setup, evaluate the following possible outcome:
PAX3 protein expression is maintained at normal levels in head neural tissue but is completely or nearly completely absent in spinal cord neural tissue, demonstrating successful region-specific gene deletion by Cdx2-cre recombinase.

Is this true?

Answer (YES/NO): YES